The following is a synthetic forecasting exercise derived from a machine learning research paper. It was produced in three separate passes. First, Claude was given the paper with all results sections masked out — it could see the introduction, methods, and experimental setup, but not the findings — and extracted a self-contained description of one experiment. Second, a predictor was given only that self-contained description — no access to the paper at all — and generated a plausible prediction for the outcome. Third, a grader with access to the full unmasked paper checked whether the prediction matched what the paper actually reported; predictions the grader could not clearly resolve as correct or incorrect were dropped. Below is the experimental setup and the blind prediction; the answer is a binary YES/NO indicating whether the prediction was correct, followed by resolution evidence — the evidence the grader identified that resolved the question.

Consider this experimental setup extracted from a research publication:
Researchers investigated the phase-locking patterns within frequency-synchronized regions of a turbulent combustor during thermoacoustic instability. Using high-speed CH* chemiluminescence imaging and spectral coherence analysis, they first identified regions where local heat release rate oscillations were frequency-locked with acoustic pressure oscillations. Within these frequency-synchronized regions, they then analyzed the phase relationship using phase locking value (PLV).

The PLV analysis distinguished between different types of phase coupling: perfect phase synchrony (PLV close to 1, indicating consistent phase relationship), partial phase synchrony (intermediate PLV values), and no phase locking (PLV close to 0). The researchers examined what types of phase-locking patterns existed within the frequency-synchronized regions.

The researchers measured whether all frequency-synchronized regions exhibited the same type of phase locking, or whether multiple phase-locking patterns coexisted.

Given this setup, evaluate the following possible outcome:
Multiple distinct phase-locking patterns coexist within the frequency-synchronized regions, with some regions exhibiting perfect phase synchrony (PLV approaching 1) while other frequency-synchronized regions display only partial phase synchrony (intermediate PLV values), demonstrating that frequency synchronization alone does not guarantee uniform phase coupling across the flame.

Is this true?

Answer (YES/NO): YES